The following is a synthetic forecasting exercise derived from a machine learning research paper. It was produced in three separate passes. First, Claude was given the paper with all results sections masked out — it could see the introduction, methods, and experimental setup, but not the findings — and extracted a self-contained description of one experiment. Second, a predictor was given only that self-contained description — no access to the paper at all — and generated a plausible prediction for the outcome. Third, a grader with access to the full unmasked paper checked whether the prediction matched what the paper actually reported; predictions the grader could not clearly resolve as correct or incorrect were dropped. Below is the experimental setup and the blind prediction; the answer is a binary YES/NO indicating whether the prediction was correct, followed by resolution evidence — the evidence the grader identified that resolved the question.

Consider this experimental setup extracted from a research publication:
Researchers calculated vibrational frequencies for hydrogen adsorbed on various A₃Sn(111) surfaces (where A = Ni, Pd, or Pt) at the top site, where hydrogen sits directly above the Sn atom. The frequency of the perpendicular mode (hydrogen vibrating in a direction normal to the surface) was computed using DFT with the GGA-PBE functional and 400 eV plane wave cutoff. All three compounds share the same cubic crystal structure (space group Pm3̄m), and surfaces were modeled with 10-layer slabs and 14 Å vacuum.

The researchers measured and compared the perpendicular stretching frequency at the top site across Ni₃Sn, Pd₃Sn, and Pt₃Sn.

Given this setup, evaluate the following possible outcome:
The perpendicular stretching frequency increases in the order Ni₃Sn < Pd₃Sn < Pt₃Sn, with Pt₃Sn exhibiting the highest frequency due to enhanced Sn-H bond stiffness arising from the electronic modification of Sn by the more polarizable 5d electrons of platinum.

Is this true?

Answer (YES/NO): NO